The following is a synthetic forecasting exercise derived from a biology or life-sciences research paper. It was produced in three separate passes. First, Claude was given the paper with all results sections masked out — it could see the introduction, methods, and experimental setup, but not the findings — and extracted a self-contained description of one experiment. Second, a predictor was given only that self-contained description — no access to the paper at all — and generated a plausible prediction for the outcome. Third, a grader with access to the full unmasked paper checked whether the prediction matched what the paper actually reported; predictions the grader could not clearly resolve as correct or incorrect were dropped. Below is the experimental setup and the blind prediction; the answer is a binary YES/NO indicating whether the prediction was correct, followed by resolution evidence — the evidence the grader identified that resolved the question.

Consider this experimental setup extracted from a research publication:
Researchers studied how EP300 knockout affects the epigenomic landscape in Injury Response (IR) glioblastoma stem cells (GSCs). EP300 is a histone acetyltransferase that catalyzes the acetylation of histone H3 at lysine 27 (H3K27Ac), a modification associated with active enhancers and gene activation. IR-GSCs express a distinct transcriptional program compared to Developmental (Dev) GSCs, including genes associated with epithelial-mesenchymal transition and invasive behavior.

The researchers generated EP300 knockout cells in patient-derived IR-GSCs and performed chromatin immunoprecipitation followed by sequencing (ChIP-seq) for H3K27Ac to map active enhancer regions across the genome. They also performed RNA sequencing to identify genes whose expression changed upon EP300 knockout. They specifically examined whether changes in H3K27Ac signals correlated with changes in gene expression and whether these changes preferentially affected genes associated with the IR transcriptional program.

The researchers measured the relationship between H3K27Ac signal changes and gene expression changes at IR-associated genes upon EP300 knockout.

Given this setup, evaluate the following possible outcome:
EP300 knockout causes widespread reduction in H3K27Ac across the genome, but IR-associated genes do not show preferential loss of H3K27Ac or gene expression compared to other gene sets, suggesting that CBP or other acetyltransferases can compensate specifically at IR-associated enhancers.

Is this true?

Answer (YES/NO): NO